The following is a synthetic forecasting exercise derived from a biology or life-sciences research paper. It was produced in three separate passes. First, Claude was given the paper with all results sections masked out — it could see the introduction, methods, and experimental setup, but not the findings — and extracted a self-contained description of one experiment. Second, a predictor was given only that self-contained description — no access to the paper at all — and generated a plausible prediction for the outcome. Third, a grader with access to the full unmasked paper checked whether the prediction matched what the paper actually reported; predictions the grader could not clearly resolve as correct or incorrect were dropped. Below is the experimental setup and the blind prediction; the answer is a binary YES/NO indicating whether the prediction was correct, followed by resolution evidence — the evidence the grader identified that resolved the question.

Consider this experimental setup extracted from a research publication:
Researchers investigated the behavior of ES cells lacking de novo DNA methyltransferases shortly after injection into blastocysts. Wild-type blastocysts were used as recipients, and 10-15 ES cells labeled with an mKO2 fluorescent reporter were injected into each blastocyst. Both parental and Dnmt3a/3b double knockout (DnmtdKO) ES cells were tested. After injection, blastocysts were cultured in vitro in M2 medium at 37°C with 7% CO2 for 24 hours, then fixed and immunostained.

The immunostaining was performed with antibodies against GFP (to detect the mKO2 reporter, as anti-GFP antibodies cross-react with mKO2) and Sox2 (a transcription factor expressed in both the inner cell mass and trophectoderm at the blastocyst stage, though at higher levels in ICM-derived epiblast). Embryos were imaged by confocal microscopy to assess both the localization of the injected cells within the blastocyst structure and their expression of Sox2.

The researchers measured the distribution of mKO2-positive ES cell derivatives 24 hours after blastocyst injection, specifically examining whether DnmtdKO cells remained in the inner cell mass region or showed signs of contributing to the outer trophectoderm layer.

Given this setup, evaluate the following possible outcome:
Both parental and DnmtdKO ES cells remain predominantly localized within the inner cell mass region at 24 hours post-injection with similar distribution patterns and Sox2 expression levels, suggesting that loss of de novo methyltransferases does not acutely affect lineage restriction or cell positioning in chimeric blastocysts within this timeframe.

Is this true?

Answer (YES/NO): YES